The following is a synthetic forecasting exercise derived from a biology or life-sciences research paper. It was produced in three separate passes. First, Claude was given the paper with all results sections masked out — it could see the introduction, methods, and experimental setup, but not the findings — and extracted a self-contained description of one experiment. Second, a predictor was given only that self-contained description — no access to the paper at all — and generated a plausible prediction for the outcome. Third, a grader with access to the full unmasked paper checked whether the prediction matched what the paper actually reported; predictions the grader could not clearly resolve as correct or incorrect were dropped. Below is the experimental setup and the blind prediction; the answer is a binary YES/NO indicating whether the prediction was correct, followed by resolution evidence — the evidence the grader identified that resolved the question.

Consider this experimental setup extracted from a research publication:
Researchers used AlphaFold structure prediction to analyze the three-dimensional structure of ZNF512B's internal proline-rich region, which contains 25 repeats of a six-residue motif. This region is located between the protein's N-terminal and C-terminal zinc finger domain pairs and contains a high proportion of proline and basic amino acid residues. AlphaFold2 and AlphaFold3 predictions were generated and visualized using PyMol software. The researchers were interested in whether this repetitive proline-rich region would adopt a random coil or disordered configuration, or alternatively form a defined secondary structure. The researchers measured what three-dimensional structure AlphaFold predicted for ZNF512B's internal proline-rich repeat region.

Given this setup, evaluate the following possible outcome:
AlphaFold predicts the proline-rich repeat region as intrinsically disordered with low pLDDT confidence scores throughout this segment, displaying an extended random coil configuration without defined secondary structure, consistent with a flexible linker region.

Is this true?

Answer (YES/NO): NO